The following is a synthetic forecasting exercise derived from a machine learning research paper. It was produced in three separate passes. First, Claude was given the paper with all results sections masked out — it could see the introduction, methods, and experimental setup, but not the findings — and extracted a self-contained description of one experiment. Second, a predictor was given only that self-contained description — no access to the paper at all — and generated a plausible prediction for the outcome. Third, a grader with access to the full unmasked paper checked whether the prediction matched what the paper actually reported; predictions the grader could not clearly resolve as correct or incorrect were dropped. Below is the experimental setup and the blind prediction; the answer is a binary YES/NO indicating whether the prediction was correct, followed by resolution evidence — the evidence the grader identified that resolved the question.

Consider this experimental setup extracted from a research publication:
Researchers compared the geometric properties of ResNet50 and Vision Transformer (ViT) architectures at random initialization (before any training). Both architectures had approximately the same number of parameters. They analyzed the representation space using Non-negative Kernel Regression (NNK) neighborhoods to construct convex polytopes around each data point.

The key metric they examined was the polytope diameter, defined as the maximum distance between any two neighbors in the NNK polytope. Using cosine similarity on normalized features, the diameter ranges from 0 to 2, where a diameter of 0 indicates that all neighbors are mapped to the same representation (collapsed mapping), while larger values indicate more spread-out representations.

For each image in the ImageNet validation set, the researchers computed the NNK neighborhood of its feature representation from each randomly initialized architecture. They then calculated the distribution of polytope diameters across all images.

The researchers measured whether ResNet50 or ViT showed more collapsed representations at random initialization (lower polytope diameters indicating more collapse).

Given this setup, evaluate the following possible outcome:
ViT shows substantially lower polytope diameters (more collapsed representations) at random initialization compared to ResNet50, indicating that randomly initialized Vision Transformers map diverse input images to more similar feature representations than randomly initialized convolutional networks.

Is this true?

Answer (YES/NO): NO